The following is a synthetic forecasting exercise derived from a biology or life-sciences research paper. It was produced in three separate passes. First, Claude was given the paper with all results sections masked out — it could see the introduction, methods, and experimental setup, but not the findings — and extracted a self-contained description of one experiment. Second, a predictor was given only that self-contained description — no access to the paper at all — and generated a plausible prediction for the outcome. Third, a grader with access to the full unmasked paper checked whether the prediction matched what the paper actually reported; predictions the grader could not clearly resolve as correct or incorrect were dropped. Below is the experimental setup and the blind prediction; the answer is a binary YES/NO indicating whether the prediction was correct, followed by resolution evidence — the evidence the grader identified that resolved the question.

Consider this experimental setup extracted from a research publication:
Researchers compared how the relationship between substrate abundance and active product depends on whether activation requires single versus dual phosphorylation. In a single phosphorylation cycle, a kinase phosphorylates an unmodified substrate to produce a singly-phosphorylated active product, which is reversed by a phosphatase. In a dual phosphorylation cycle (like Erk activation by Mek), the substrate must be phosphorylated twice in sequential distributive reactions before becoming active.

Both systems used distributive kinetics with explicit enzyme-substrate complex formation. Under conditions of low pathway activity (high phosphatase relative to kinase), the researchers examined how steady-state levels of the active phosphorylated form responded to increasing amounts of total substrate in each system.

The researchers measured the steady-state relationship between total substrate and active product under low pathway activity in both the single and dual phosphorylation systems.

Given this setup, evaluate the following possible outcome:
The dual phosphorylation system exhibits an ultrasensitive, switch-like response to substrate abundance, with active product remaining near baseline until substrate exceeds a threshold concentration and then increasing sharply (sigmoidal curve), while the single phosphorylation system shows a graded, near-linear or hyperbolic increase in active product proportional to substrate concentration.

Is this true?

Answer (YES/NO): NO